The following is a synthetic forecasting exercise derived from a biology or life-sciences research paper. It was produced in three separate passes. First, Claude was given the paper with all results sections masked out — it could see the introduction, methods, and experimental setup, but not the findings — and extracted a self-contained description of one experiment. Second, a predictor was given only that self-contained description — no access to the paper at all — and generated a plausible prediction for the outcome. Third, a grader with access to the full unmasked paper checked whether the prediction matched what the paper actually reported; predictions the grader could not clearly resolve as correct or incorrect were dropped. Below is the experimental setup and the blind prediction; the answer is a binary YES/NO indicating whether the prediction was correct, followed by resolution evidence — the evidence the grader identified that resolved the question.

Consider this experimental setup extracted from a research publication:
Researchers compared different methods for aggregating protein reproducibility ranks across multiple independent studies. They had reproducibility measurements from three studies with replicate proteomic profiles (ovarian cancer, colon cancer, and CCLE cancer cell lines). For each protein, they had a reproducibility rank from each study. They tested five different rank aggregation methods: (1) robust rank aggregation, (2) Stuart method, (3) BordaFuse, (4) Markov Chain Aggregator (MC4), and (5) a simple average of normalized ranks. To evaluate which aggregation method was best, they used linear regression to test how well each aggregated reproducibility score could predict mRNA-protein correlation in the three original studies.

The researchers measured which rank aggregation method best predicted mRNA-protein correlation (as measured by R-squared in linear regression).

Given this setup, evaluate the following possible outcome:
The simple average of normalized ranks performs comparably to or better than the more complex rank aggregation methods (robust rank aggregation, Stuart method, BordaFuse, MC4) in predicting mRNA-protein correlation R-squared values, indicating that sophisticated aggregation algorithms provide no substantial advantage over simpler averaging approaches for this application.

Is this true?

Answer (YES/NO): YES